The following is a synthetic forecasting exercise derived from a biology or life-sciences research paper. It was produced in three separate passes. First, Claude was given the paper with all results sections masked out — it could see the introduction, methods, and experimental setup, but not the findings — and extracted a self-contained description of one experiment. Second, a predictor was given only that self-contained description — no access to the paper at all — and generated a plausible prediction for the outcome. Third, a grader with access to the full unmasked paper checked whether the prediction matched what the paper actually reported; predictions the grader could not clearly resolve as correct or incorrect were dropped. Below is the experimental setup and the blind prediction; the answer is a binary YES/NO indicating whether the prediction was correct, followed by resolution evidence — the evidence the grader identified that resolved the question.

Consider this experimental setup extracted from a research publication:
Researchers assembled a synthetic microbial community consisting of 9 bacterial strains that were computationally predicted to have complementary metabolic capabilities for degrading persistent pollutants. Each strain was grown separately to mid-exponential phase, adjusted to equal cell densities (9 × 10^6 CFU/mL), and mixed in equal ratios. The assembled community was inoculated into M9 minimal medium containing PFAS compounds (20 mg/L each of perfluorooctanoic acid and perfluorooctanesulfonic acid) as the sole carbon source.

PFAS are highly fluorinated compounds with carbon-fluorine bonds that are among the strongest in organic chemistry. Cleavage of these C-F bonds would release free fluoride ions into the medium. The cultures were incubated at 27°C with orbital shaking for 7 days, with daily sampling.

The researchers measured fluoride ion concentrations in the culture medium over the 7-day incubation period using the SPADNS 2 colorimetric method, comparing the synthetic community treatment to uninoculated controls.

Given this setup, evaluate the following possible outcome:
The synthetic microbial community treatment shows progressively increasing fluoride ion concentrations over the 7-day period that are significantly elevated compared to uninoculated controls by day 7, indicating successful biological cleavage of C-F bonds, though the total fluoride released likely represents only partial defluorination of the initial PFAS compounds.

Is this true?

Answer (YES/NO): YES